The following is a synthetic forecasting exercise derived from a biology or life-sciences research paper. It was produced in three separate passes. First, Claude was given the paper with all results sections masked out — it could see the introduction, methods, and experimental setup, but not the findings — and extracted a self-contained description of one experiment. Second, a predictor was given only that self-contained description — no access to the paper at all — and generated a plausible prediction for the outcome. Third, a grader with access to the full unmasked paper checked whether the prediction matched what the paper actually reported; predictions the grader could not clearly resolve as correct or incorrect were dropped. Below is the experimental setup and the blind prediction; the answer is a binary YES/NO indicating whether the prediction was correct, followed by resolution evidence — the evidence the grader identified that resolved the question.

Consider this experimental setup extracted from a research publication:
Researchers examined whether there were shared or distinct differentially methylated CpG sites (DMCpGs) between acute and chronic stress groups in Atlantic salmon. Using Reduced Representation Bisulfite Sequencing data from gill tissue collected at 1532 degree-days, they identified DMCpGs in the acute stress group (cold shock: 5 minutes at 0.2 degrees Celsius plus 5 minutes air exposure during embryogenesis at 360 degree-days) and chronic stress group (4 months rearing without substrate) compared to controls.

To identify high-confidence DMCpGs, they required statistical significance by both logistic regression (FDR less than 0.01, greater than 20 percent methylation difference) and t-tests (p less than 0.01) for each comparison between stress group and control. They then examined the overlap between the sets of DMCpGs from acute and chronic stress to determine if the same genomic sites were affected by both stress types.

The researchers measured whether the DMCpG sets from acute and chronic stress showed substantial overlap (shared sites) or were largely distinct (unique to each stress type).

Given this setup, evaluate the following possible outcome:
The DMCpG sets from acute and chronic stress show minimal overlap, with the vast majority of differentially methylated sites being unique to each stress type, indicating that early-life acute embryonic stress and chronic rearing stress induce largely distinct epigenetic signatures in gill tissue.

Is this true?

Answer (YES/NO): YES